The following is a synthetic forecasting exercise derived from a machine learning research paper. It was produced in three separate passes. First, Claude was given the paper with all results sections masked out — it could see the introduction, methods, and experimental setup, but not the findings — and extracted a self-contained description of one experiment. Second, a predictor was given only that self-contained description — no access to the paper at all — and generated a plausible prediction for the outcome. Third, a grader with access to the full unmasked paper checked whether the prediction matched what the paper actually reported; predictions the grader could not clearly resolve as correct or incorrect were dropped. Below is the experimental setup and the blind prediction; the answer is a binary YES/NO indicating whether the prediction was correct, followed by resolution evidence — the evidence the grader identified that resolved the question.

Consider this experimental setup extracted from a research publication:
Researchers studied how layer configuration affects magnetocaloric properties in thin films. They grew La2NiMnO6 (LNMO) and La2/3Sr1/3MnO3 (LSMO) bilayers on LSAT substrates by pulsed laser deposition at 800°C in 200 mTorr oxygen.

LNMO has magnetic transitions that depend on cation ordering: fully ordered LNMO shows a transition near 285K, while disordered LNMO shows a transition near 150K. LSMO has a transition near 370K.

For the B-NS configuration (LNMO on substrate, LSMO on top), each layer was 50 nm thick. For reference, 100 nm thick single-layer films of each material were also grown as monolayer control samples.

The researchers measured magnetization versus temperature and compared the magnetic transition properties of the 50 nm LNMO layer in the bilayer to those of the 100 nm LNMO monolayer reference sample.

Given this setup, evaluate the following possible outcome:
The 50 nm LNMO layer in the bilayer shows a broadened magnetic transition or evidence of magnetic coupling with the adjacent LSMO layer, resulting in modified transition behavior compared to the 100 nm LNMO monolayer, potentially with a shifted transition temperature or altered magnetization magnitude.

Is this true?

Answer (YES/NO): NO